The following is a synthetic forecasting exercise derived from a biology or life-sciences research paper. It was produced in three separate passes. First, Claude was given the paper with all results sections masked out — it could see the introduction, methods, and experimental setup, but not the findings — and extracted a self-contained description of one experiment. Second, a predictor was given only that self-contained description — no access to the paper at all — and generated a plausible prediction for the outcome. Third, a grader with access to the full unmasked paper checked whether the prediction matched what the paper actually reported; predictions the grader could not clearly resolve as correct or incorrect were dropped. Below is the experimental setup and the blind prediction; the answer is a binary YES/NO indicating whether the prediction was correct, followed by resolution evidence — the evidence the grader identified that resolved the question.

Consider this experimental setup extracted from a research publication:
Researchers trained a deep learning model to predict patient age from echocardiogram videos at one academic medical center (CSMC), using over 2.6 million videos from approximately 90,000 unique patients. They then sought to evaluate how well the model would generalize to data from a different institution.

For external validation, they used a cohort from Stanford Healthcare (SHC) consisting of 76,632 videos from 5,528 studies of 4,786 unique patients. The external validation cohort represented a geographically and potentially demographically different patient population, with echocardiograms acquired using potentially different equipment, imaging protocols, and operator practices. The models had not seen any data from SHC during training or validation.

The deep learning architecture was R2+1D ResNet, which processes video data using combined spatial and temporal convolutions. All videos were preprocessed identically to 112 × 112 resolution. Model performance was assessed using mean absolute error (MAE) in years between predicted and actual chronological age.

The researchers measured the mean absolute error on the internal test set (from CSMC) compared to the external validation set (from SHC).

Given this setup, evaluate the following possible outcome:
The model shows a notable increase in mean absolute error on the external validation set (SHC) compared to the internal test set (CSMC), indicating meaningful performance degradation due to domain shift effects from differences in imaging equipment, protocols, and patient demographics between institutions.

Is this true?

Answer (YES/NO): NO